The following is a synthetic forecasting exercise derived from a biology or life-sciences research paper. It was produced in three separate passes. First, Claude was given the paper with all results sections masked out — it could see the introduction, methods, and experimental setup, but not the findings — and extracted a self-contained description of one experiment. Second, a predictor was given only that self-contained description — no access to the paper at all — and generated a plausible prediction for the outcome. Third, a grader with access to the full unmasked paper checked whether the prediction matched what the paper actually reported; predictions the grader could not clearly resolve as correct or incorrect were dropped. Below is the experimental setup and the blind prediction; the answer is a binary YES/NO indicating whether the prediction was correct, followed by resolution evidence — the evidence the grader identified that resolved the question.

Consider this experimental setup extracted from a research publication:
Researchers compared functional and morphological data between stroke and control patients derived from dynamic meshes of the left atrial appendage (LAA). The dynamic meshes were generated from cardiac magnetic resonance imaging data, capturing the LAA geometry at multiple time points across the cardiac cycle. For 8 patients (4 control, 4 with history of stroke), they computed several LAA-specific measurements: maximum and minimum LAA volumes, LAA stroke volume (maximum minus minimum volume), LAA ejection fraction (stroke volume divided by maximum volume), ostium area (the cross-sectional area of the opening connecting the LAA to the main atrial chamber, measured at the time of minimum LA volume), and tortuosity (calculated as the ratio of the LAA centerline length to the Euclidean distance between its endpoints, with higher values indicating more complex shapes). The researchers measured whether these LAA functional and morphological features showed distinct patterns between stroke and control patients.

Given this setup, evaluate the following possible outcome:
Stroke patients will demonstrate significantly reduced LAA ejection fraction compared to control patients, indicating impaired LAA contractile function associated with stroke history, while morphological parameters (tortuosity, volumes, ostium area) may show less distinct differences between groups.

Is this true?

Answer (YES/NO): NO